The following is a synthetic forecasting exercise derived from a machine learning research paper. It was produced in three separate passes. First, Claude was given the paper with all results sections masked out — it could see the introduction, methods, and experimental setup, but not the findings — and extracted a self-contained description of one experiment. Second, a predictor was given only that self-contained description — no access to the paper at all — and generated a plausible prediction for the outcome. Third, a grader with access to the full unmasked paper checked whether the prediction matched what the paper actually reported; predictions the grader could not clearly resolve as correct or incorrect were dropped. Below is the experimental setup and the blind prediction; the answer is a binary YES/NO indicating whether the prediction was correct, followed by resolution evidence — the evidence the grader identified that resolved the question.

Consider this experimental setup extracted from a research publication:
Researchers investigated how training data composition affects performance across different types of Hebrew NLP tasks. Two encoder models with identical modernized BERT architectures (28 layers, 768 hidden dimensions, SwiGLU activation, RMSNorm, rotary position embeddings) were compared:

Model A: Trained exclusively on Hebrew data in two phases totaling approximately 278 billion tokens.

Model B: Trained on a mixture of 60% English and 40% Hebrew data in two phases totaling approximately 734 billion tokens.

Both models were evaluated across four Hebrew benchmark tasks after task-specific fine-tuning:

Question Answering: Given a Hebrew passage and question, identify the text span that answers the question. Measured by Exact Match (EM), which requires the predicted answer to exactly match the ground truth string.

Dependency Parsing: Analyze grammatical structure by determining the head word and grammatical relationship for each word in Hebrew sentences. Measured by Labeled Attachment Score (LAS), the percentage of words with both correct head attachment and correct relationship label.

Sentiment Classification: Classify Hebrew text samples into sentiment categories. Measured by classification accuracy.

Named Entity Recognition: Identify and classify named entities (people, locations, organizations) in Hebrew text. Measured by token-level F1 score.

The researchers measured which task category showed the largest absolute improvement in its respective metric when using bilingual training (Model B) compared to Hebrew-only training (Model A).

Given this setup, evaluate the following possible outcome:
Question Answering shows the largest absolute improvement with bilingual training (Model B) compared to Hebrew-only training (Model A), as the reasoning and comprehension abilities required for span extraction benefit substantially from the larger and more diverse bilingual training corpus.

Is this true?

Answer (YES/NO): YES